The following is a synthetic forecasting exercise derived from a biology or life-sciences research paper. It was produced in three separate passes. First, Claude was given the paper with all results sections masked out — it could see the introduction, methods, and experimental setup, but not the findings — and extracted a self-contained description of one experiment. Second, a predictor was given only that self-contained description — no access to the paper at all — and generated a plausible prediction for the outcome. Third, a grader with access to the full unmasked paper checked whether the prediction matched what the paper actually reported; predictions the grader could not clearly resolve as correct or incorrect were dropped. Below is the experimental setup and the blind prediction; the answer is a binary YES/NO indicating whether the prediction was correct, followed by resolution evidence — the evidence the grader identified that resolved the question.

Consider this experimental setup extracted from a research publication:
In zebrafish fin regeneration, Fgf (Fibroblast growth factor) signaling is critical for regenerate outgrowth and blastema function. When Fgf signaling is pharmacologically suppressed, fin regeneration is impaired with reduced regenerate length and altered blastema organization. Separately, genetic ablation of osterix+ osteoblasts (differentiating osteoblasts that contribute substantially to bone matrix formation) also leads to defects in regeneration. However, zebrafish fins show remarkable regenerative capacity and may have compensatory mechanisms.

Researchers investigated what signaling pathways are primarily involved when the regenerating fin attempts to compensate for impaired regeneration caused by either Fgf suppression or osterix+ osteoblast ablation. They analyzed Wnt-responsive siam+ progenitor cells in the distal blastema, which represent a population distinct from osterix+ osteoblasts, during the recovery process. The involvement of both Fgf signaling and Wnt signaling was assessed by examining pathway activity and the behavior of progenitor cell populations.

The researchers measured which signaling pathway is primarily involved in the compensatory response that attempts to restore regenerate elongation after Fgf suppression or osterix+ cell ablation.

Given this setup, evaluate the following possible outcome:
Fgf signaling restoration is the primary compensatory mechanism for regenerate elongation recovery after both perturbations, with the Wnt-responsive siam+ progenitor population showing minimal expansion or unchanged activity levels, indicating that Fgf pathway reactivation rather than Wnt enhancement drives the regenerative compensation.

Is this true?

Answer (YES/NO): NO